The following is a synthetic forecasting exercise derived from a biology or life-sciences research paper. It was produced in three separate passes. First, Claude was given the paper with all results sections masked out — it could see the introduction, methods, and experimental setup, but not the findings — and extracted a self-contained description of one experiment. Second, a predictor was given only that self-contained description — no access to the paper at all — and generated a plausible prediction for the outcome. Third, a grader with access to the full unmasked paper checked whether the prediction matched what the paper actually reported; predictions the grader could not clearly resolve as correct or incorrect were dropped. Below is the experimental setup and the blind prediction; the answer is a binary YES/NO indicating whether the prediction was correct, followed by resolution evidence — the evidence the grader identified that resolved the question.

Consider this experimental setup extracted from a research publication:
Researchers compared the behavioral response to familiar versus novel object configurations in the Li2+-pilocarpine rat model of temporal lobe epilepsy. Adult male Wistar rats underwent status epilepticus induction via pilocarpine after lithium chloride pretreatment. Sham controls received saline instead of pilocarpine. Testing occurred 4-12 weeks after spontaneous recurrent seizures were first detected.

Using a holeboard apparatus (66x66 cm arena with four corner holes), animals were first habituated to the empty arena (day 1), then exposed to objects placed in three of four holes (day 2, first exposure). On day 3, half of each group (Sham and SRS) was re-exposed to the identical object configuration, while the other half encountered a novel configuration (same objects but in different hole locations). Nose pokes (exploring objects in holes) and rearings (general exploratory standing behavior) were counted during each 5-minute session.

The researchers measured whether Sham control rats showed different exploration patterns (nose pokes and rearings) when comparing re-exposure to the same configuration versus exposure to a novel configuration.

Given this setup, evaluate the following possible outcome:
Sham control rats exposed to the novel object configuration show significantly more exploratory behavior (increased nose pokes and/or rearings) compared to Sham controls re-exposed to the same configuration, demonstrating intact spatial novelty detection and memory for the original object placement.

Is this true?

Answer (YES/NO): YES